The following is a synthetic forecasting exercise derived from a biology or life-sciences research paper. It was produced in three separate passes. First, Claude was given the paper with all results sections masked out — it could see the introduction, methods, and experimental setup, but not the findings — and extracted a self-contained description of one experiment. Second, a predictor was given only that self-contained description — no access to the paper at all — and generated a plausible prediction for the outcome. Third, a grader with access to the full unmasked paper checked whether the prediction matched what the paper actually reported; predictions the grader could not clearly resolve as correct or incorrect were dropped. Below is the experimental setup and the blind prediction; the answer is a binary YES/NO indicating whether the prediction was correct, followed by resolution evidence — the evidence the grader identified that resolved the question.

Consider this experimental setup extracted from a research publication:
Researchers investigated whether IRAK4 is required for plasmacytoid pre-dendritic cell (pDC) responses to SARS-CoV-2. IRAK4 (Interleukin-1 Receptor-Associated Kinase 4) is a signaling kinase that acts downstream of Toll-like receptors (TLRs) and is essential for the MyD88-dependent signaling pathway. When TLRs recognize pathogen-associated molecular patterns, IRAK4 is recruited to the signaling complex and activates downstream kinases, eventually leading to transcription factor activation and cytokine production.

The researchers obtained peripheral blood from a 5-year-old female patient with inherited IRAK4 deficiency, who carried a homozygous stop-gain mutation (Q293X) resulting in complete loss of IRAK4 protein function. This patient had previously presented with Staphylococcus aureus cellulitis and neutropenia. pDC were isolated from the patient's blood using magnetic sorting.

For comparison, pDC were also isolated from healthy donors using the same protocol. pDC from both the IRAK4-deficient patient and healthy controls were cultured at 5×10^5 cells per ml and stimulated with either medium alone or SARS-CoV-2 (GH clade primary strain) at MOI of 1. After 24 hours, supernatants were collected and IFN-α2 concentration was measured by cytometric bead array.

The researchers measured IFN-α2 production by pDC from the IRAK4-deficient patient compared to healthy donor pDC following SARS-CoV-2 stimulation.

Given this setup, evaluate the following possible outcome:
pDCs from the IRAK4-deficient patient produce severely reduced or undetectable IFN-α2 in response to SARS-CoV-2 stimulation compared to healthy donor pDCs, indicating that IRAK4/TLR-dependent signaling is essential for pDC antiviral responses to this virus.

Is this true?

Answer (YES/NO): YES